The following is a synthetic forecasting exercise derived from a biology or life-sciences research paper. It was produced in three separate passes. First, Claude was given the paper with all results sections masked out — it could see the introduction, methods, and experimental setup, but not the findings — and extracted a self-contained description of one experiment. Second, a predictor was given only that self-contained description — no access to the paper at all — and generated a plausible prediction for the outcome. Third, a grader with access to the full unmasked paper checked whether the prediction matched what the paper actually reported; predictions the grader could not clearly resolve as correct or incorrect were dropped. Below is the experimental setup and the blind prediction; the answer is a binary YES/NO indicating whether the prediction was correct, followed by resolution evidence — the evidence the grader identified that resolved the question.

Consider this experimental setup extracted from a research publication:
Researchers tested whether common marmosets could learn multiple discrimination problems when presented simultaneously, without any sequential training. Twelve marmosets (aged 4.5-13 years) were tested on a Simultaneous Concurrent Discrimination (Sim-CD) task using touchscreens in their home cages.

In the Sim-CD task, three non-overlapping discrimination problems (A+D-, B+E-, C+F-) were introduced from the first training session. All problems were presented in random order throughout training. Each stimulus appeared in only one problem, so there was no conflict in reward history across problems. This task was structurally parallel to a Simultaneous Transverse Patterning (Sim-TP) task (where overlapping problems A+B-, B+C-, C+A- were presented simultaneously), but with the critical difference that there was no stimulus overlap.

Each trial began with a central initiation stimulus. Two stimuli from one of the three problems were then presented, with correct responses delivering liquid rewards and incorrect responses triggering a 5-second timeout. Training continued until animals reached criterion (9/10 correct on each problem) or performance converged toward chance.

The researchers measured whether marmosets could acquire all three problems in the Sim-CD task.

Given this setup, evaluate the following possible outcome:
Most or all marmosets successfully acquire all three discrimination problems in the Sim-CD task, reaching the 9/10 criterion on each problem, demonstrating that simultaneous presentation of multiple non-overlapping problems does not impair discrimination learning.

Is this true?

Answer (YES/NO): YES